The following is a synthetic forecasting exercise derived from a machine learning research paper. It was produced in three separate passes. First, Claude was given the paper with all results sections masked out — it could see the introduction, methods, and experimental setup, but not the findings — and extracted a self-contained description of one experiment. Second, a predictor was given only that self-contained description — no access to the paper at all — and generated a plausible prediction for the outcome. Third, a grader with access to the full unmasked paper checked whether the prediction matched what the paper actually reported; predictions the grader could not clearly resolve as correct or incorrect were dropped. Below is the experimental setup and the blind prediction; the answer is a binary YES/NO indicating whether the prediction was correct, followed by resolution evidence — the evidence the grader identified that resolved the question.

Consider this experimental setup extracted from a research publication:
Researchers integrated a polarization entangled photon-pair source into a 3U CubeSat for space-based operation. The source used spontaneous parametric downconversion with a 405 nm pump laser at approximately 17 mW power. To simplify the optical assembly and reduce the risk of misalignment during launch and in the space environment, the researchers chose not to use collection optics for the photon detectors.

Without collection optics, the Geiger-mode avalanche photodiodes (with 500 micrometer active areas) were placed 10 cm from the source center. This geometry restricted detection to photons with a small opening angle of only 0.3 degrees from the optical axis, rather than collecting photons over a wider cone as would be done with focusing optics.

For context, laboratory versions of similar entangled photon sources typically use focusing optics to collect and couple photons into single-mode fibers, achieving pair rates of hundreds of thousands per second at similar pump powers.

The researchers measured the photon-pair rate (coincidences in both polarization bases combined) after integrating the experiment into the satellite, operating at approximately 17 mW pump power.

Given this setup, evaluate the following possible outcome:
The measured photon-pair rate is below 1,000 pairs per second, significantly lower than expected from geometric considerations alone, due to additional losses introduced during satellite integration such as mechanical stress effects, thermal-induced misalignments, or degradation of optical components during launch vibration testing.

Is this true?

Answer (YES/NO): NO